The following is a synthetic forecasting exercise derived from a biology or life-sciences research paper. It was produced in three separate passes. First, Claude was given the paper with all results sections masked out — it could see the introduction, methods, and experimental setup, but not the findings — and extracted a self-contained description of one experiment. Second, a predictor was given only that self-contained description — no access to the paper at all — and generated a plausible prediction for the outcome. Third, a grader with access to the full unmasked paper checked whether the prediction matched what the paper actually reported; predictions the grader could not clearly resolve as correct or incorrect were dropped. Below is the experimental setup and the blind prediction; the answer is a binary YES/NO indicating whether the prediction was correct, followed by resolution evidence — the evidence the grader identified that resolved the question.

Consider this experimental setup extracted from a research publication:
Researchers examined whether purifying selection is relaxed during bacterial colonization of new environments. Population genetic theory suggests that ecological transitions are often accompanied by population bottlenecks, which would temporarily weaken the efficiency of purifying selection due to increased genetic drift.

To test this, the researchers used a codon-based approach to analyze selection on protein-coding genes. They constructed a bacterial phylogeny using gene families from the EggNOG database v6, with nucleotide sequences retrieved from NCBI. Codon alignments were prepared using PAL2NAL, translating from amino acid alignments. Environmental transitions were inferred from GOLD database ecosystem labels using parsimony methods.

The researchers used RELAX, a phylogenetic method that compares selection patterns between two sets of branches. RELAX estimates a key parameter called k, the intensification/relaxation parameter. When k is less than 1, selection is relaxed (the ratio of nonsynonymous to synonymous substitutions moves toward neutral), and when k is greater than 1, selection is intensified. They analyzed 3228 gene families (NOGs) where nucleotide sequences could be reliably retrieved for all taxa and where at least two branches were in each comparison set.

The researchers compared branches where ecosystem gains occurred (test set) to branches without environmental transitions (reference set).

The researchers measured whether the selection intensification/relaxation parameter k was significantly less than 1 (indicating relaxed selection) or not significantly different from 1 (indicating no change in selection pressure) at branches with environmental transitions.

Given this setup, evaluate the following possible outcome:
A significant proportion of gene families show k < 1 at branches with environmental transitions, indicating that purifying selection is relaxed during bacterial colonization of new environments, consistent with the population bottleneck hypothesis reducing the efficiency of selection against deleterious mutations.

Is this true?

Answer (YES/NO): NO